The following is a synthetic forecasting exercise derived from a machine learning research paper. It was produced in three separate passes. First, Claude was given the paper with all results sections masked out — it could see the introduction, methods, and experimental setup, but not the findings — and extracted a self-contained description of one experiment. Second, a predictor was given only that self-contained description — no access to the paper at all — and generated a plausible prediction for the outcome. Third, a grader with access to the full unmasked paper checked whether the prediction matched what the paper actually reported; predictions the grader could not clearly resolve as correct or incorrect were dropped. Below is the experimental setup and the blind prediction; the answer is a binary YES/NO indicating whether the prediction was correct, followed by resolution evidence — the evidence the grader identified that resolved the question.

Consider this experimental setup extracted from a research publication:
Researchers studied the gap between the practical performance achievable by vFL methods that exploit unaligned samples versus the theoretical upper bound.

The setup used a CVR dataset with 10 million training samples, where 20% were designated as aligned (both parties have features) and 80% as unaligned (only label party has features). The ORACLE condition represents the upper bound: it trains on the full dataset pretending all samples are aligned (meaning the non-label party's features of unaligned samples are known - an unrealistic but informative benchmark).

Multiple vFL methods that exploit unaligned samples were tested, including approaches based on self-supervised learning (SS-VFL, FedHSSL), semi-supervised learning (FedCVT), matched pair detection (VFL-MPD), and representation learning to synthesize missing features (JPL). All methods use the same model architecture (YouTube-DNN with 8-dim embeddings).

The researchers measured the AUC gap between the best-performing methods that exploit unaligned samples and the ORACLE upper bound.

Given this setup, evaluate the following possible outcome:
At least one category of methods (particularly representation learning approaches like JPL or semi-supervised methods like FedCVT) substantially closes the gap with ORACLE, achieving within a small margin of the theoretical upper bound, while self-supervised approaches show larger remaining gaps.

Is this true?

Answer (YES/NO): NO